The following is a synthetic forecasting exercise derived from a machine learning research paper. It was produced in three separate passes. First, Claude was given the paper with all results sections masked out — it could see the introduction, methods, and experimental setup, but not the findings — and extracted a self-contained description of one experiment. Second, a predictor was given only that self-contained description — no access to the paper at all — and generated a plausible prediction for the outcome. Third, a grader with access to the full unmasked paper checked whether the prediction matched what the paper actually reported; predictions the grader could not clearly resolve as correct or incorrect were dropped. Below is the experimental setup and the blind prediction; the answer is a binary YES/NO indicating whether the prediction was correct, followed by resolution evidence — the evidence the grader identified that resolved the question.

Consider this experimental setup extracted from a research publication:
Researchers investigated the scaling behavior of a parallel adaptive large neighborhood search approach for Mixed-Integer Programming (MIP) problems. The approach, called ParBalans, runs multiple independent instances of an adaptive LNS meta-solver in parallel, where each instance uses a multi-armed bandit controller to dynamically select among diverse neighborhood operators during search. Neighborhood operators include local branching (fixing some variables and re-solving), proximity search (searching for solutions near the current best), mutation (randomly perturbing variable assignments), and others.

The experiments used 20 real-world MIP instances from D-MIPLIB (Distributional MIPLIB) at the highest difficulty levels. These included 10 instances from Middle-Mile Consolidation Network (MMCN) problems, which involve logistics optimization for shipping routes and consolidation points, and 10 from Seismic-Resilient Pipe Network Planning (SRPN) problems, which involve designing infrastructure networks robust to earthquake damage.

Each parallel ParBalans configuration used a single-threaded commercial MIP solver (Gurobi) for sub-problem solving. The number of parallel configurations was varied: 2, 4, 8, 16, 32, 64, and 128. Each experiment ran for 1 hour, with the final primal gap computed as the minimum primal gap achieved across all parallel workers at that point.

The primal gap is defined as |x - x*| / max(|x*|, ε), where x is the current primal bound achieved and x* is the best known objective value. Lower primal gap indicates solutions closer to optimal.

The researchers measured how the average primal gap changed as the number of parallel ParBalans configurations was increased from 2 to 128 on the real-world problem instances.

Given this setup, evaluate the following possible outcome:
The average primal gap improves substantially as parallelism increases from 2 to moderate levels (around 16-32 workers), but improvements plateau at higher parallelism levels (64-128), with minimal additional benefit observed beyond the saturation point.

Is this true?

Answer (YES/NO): NO